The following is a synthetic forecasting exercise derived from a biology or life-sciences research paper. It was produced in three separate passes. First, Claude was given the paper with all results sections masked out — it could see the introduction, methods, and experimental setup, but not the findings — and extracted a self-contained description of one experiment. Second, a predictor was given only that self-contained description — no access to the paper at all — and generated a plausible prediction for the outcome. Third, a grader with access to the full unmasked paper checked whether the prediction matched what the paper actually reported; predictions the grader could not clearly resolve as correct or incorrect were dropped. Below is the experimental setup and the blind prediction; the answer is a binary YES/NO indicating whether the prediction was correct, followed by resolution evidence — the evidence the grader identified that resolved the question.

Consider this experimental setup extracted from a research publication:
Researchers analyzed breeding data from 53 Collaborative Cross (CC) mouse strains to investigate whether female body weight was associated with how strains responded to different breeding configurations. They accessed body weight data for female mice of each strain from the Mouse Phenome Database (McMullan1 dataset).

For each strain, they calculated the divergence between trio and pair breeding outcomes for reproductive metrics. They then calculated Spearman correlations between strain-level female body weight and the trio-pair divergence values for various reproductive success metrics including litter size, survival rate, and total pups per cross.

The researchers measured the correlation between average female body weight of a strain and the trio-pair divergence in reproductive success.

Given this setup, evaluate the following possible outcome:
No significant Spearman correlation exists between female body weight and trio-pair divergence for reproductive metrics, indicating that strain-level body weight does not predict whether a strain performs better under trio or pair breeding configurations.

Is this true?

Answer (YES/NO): NO